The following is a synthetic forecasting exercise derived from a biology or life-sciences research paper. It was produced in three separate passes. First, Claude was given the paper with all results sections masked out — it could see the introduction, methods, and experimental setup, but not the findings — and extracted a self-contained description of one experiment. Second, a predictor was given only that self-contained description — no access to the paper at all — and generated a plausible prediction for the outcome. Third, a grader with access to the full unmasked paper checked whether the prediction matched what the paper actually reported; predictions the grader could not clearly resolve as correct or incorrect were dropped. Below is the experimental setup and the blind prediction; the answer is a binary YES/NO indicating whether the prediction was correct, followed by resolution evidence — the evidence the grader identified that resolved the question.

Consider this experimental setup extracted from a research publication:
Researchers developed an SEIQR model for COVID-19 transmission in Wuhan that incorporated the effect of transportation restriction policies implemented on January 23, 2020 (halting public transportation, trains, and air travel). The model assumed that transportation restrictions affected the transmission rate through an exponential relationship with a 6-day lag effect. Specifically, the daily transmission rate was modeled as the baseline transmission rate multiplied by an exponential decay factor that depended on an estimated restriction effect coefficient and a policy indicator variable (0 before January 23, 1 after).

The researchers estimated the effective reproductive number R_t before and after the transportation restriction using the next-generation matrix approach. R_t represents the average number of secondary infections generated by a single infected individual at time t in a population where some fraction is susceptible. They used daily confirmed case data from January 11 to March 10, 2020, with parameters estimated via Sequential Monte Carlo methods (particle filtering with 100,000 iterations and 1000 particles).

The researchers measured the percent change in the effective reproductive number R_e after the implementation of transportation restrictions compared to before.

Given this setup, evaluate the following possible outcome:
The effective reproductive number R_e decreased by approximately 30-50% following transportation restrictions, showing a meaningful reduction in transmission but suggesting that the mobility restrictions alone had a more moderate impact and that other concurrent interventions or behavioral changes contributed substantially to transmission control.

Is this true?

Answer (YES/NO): NO